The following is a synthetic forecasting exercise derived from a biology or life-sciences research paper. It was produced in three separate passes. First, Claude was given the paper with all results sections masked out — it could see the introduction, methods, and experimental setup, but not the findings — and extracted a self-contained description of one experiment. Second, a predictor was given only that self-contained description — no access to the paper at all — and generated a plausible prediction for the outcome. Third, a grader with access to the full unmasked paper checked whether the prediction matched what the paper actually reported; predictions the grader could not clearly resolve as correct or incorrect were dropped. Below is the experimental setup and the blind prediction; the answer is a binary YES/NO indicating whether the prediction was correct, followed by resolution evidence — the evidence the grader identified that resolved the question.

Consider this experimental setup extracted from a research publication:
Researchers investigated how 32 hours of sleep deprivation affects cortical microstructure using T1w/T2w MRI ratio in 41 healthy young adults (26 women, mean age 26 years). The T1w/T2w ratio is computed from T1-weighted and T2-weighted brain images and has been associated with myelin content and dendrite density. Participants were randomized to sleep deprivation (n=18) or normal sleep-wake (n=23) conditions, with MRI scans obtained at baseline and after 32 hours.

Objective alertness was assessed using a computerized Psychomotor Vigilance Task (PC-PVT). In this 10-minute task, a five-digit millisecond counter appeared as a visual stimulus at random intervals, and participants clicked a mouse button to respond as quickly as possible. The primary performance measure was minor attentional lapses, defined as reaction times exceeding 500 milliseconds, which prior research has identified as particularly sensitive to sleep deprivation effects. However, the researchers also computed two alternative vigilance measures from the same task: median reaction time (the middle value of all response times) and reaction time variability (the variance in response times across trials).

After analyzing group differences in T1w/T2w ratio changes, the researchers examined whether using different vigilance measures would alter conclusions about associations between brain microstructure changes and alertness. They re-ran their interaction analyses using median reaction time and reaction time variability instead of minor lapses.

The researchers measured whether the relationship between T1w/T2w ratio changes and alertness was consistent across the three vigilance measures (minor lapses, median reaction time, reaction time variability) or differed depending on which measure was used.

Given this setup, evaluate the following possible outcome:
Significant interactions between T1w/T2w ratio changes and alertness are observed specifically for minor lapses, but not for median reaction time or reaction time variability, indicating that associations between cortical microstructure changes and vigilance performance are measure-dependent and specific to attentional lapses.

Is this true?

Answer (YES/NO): NO